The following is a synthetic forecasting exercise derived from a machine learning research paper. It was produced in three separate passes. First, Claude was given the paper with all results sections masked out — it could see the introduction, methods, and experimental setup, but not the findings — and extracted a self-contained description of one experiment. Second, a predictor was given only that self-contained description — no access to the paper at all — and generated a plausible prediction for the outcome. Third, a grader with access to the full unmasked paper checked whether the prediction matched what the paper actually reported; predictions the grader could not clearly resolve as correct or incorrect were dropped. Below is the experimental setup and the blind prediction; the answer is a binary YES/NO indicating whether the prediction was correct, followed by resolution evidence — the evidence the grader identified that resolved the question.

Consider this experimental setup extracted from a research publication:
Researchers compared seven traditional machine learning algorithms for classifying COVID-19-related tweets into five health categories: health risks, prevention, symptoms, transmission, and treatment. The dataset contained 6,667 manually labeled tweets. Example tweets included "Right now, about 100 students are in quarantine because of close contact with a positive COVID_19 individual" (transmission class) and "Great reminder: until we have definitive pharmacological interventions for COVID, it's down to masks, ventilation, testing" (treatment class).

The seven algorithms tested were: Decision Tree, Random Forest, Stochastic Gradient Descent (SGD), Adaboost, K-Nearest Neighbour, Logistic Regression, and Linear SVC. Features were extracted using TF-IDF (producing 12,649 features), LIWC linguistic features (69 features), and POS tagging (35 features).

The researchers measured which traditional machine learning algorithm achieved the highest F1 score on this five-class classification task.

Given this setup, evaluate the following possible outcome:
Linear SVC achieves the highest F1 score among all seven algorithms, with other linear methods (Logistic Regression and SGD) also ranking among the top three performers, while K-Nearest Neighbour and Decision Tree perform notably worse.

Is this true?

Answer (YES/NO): NO